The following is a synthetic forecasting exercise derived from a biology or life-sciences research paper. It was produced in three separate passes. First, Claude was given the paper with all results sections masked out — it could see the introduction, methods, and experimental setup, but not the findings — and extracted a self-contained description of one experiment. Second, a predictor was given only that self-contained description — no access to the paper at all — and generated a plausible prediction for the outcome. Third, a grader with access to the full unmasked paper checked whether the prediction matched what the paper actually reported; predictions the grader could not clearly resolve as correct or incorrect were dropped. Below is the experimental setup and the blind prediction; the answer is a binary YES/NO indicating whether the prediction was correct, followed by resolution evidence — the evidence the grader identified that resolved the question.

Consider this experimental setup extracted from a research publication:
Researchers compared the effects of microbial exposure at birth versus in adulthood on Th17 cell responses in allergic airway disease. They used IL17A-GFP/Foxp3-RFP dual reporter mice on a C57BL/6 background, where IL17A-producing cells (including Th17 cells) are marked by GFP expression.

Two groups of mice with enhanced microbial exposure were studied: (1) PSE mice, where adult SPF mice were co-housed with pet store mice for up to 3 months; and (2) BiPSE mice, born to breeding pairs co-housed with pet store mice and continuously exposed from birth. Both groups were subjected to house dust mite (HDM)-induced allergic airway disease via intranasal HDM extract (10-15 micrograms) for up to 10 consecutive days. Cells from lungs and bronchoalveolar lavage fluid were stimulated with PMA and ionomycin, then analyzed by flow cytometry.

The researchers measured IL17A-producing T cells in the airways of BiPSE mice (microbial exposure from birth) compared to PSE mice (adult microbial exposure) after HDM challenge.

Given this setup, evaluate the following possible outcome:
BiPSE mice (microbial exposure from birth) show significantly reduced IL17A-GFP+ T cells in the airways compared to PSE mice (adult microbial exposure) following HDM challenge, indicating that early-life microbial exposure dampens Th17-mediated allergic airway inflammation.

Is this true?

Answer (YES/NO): NO